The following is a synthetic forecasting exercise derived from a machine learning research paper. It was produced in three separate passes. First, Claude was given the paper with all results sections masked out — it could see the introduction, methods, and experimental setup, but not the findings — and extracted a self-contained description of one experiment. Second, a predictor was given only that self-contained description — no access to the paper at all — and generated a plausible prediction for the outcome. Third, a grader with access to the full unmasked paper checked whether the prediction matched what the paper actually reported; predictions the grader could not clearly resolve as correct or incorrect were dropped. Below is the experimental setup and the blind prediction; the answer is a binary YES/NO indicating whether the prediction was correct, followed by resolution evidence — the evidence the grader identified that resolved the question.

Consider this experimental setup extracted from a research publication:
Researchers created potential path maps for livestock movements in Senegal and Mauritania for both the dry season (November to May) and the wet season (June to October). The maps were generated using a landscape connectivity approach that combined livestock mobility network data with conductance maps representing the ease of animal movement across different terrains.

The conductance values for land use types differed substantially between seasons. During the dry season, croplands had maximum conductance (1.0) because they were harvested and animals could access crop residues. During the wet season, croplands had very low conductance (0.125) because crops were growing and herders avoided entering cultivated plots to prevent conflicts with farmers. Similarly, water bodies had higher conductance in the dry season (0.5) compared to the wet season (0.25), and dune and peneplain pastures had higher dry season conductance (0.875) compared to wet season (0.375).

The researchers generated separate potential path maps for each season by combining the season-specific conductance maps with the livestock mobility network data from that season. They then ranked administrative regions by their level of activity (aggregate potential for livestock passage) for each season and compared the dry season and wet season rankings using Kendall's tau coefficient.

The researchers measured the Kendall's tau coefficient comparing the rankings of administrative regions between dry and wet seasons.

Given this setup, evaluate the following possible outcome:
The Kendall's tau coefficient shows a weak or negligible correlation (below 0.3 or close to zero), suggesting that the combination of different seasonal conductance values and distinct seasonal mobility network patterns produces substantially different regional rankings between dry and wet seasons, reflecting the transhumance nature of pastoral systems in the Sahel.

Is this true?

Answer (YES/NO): NO